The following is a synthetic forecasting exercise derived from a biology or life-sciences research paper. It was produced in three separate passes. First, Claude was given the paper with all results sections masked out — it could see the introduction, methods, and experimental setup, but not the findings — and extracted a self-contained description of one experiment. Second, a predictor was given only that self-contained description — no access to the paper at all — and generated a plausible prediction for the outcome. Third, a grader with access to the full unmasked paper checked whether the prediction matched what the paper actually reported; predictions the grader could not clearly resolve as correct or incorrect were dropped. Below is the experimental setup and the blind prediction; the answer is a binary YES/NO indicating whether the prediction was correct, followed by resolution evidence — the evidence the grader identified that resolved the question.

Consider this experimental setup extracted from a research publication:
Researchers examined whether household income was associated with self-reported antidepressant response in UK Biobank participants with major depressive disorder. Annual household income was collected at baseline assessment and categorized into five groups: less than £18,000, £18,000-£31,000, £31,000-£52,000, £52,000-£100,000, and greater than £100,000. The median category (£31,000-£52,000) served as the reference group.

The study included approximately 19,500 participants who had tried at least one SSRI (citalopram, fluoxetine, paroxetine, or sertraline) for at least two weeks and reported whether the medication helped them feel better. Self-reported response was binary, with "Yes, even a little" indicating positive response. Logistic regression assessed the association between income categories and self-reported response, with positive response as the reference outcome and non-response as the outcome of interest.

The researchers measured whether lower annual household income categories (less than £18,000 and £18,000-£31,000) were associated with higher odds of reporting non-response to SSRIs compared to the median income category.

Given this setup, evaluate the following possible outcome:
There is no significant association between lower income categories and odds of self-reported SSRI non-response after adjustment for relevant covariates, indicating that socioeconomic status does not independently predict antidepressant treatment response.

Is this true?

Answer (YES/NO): NO